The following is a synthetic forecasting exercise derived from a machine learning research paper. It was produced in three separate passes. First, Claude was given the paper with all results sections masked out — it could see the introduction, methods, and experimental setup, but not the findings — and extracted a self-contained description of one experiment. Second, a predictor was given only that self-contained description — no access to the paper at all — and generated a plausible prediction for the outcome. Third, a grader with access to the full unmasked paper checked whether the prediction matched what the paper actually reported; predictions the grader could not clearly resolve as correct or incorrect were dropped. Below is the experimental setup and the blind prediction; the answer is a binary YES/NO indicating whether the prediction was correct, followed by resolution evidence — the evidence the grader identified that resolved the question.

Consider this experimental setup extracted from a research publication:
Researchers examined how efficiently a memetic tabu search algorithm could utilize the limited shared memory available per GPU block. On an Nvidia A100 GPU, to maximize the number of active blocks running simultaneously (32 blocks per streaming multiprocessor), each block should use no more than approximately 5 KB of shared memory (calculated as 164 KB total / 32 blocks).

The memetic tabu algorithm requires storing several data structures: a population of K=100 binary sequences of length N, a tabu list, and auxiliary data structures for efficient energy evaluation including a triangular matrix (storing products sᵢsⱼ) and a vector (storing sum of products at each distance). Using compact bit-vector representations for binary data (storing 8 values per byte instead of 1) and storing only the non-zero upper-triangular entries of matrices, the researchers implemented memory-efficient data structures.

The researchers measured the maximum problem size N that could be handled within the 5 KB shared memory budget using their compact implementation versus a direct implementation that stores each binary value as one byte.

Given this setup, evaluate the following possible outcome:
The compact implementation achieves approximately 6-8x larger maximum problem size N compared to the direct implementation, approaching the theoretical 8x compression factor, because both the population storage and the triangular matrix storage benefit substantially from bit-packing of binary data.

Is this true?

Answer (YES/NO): NO